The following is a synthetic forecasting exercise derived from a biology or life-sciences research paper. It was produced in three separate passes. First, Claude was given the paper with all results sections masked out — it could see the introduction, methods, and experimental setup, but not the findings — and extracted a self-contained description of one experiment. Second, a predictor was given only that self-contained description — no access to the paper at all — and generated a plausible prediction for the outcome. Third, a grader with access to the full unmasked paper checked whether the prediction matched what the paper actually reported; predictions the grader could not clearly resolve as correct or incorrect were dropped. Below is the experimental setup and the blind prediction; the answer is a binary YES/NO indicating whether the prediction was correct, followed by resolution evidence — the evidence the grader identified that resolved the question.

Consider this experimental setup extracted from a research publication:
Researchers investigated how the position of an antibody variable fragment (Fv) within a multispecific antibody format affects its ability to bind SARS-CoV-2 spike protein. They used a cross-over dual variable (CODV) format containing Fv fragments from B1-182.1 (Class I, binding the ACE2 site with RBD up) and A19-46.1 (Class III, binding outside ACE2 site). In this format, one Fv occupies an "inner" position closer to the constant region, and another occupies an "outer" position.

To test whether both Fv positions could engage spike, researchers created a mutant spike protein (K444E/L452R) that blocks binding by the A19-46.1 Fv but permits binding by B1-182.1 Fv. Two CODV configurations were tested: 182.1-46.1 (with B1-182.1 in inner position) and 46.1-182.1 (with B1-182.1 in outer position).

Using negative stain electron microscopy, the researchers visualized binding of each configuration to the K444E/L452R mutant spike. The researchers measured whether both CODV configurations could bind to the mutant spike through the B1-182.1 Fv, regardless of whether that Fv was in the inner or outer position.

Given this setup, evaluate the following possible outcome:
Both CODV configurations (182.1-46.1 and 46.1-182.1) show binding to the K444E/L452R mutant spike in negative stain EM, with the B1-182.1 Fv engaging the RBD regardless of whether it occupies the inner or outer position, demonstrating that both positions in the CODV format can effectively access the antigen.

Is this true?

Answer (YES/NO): YES